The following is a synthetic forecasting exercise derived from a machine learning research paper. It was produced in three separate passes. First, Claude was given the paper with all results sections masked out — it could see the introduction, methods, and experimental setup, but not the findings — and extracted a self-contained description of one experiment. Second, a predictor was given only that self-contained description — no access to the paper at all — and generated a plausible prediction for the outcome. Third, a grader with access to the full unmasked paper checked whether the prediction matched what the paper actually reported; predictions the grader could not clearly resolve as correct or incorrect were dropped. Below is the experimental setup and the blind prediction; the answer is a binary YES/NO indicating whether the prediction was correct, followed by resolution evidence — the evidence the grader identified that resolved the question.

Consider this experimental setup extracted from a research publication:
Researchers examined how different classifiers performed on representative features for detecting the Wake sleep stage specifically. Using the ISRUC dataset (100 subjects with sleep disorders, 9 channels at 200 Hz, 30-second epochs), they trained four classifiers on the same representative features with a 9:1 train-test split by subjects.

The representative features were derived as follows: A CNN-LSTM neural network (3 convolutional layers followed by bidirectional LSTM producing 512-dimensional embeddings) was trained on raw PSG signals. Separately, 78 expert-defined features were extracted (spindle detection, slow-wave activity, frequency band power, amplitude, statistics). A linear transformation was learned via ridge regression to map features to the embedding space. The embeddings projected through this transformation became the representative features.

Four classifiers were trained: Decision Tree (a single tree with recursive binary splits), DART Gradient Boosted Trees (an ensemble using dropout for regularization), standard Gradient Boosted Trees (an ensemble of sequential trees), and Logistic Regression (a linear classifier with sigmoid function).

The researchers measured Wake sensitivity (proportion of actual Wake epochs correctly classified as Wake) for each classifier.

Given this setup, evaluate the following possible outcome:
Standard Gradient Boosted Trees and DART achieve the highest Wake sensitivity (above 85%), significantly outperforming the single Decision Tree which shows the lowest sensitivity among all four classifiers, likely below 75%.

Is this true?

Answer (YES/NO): NO